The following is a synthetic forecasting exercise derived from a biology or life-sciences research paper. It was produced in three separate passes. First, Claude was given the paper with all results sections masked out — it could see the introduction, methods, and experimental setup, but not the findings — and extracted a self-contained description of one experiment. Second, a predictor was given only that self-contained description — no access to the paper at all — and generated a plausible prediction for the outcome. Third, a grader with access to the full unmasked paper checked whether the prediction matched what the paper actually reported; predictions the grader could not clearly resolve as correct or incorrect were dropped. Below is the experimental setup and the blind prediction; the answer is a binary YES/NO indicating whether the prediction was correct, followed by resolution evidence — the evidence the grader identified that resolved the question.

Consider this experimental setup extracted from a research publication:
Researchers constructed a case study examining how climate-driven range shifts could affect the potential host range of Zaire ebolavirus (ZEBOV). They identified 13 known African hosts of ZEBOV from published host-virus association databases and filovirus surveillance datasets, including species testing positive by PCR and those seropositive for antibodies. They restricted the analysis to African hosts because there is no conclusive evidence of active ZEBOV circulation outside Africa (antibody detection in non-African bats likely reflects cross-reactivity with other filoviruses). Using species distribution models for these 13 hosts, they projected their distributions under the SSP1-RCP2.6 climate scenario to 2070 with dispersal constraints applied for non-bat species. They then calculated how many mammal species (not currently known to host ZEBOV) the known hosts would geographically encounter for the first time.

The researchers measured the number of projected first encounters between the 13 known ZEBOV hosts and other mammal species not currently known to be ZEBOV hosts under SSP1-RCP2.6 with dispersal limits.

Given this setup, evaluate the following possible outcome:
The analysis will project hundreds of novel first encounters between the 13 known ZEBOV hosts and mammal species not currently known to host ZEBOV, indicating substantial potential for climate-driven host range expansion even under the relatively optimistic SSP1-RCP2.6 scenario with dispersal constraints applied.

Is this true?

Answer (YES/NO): NO